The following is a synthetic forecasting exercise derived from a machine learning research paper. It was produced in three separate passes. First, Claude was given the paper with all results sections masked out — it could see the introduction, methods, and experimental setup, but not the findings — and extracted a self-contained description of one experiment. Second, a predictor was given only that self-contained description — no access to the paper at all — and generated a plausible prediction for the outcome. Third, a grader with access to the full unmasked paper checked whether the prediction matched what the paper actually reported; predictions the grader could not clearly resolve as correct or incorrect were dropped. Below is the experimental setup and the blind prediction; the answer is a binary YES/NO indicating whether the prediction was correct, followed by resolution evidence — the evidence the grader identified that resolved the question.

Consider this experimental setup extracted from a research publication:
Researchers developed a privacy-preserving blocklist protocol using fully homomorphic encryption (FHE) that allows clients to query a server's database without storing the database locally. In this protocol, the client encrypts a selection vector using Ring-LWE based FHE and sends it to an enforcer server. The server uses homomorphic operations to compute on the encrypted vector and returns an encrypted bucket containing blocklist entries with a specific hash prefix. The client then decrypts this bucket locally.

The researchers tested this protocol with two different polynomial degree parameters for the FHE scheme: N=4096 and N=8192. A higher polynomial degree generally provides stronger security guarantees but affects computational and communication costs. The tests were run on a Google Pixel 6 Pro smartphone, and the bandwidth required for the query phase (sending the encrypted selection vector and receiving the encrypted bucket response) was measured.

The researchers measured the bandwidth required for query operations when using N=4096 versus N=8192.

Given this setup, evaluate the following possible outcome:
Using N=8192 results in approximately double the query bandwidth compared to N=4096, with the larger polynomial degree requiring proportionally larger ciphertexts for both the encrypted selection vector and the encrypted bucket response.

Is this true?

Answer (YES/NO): NO